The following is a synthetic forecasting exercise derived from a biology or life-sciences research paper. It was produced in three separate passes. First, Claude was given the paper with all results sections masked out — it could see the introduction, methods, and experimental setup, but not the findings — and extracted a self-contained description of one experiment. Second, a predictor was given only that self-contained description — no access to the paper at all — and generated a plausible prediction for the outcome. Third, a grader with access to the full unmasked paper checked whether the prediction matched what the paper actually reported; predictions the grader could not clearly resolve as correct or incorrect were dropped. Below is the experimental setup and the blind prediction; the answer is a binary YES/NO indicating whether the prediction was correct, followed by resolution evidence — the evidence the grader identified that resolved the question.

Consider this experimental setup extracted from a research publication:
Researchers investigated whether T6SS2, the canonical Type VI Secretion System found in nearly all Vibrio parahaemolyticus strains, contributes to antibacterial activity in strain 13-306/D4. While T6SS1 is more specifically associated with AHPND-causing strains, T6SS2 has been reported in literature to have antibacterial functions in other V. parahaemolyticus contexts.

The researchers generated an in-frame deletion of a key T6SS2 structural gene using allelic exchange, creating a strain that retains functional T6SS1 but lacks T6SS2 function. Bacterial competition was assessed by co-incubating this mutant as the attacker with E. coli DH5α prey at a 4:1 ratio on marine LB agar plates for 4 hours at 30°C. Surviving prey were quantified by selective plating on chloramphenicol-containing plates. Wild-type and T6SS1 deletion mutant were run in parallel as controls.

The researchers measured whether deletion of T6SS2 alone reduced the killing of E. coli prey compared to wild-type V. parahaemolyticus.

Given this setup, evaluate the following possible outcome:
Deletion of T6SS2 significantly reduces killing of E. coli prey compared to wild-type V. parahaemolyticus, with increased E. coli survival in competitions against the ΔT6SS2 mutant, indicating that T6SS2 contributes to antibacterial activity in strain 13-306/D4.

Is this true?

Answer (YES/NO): YES